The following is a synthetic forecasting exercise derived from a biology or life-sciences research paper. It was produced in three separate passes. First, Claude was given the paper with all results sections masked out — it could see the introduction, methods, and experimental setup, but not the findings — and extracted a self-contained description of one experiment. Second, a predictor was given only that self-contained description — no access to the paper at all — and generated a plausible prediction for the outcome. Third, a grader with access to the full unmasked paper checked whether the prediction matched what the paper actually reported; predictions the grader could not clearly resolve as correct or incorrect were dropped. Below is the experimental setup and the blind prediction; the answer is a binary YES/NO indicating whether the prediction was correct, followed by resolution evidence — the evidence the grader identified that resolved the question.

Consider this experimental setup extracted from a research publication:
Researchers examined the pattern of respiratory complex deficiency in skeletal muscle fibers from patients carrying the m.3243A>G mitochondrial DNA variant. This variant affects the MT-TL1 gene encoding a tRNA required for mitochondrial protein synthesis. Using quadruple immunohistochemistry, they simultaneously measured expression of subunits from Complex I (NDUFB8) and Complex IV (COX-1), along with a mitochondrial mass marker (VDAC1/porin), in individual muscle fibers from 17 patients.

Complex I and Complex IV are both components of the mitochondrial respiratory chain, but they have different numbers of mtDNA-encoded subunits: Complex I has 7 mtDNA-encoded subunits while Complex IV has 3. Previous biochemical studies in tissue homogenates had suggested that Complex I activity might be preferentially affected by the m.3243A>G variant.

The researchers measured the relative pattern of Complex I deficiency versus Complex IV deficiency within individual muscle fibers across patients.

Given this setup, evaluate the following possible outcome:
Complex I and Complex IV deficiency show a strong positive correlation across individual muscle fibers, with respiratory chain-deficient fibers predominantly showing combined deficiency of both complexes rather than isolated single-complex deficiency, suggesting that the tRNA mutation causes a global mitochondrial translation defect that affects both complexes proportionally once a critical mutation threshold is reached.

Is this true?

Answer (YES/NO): NO